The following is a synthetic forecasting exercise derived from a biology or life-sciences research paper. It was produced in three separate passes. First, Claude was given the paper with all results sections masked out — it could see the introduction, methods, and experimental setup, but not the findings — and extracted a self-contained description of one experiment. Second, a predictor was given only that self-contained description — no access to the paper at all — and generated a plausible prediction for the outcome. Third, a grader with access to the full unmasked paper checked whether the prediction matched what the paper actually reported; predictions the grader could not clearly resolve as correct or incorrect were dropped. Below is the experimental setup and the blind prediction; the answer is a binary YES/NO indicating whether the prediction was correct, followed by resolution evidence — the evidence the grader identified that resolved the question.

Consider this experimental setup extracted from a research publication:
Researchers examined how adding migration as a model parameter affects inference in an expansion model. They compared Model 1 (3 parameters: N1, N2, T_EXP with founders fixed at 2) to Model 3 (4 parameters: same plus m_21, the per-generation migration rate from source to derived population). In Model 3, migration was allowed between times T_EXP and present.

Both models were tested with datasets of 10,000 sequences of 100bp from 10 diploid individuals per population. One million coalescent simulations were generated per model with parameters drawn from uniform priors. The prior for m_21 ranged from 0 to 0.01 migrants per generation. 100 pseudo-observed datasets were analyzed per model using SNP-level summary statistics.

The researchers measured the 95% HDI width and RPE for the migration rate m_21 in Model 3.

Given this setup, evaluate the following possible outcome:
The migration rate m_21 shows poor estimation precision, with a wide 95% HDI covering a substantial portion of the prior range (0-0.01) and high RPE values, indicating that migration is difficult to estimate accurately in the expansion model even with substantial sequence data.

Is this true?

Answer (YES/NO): YES